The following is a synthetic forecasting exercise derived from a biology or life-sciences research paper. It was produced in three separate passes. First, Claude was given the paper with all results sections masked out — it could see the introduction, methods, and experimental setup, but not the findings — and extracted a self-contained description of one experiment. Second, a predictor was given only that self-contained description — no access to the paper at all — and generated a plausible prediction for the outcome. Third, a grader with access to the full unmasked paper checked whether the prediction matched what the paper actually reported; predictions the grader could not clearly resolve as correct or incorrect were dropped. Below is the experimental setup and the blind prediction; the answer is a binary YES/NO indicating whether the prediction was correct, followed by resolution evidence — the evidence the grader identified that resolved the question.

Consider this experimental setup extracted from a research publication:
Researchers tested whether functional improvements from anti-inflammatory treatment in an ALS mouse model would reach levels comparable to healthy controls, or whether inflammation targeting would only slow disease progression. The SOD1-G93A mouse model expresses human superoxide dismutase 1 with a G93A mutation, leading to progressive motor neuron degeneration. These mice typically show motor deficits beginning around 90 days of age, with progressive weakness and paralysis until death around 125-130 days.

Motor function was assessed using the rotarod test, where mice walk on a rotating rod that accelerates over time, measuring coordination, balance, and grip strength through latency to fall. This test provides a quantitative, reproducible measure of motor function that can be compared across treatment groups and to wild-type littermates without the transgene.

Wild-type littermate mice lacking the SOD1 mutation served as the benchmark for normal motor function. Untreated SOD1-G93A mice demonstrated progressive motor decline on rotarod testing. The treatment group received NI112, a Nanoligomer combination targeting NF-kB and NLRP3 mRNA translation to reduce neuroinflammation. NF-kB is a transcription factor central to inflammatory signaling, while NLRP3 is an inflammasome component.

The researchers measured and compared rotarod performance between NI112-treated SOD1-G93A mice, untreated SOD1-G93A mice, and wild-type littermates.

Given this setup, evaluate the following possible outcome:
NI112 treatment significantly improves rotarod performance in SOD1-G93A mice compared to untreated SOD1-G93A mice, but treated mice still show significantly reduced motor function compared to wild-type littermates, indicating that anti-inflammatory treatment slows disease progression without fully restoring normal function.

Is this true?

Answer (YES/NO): NO